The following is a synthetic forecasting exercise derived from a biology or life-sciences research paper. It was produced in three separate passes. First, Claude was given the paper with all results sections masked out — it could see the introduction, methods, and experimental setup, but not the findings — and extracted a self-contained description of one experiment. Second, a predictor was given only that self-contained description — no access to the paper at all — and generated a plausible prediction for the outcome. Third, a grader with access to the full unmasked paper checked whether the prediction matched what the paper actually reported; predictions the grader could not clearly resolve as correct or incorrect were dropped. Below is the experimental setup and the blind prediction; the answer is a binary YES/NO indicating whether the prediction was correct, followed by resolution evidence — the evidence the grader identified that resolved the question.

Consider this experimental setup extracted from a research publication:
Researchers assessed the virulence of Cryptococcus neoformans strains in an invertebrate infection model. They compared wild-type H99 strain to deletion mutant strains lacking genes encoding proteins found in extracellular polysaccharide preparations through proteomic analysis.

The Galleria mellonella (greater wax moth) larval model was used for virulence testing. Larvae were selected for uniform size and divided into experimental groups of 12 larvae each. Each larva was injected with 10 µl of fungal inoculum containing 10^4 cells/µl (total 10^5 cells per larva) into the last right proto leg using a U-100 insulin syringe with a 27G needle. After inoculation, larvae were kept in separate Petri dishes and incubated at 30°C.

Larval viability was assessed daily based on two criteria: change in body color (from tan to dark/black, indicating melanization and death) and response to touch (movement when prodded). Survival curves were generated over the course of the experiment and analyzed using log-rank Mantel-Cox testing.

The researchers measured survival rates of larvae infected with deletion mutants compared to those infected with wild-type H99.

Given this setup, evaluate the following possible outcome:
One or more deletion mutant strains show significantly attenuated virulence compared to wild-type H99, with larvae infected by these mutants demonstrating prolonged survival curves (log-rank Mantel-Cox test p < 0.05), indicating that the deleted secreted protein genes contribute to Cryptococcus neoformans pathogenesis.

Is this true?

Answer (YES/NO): YES